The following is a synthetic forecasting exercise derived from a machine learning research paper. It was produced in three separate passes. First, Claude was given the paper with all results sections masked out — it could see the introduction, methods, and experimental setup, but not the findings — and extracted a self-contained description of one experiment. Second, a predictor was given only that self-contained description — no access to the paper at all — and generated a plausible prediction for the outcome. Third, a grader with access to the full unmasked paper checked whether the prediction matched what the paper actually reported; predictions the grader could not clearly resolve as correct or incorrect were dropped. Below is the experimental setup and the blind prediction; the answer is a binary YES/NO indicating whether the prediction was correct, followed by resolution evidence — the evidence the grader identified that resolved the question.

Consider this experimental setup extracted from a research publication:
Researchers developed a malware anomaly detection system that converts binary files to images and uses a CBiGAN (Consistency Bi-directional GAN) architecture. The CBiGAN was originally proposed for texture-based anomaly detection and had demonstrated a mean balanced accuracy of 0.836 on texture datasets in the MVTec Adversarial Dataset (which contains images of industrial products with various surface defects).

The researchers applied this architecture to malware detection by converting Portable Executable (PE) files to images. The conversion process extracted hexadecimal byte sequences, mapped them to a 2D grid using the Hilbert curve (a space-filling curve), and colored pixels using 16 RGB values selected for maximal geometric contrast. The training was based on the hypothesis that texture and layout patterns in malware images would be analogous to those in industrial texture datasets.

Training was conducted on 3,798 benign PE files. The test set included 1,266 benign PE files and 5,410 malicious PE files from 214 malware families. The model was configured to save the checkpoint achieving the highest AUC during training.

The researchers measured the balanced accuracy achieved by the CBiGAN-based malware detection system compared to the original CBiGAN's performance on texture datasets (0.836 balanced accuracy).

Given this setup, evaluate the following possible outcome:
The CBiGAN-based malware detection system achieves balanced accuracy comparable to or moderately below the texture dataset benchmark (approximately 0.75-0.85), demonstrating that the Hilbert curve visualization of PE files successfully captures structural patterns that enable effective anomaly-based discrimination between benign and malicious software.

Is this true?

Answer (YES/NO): YES